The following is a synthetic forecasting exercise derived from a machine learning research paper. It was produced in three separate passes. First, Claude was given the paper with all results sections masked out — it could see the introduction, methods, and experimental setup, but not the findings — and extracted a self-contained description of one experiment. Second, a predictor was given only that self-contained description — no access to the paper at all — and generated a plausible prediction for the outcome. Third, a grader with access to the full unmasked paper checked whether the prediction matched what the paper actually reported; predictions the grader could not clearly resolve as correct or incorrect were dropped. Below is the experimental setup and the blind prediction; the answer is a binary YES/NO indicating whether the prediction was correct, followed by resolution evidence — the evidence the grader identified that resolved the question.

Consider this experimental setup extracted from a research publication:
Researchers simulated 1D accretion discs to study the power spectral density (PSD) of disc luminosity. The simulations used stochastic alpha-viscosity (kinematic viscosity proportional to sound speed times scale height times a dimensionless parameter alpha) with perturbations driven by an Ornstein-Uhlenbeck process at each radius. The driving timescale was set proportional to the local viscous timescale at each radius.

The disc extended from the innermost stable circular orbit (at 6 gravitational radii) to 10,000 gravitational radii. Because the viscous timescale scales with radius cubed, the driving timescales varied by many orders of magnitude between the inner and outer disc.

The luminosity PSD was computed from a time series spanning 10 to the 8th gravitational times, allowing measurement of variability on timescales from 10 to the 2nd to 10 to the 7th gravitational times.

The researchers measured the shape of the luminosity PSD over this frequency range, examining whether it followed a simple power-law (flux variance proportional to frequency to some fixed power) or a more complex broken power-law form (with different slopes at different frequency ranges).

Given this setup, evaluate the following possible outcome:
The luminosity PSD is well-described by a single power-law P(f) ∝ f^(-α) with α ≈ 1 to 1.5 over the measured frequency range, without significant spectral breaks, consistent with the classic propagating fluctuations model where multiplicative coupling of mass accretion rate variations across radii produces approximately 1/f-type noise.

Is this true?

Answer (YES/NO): NO